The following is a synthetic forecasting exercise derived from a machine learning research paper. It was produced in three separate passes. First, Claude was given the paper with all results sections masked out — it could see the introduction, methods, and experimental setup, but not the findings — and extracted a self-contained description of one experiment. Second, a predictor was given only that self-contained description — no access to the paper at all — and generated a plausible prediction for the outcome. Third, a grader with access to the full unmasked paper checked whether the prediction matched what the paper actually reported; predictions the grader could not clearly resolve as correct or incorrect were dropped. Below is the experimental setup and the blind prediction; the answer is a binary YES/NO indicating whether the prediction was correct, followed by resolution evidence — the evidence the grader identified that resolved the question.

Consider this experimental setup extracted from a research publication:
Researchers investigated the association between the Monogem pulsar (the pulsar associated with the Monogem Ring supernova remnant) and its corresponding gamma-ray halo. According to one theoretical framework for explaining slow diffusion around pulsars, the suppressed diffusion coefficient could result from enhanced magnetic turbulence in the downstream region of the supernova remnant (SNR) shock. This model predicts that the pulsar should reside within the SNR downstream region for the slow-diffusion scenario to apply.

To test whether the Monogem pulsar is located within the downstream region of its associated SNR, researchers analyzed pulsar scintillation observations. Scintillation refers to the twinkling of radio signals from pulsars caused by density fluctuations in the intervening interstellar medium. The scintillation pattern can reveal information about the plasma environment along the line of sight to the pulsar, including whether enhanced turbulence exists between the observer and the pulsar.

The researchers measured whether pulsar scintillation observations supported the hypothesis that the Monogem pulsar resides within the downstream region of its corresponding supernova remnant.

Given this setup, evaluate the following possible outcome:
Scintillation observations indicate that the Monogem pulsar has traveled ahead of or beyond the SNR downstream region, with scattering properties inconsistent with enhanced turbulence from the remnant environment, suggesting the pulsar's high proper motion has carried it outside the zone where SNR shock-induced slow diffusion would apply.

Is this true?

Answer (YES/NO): NO